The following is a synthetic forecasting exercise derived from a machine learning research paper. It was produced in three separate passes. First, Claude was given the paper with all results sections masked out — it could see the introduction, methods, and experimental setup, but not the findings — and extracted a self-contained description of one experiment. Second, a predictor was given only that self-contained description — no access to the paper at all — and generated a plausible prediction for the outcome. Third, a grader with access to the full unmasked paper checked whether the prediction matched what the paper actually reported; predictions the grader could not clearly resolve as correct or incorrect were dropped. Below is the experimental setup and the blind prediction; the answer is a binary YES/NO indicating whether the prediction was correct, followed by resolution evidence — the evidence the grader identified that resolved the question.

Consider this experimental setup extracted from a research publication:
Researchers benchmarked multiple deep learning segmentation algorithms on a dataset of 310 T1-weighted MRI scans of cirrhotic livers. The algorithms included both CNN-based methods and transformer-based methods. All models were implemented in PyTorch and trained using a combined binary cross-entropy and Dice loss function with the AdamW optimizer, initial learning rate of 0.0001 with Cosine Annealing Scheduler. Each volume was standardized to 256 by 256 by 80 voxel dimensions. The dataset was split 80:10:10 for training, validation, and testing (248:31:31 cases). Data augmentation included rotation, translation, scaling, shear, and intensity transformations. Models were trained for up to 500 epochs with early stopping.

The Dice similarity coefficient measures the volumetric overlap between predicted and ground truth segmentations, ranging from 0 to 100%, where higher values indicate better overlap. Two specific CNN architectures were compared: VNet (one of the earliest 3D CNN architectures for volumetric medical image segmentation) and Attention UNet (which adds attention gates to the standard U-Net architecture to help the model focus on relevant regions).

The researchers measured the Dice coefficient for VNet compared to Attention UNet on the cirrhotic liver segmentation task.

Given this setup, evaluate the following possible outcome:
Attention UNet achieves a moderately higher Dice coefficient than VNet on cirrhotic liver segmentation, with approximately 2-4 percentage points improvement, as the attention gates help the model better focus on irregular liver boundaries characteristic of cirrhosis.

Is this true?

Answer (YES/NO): NO